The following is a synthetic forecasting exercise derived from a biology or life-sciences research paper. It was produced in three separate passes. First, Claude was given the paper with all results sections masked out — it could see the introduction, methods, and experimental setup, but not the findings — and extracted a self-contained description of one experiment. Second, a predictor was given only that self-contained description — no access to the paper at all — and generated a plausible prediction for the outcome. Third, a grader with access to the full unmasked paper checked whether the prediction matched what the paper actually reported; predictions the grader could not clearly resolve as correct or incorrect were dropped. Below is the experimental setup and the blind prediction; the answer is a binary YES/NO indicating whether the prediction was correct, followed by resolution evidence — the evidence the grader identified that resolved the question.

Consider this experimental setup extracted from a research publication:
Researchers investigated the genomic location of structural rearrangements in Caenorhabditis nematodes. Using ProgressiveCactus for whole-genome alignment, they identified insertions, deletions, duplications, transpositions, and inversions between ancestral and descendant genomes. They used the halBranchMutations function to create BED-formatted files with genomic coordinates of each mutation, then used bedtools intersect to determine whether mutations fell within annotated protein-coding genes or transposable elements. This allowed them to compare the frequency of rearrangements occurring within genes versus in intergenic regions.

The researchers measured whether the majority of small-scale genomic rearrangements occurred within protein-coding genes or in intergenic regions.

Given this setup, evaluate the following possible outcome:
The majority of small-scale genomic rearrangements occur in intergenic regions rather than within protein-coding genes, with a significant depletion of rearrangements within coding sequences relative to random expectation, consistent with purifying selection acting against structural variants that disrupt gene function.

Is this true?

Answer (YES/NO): NO